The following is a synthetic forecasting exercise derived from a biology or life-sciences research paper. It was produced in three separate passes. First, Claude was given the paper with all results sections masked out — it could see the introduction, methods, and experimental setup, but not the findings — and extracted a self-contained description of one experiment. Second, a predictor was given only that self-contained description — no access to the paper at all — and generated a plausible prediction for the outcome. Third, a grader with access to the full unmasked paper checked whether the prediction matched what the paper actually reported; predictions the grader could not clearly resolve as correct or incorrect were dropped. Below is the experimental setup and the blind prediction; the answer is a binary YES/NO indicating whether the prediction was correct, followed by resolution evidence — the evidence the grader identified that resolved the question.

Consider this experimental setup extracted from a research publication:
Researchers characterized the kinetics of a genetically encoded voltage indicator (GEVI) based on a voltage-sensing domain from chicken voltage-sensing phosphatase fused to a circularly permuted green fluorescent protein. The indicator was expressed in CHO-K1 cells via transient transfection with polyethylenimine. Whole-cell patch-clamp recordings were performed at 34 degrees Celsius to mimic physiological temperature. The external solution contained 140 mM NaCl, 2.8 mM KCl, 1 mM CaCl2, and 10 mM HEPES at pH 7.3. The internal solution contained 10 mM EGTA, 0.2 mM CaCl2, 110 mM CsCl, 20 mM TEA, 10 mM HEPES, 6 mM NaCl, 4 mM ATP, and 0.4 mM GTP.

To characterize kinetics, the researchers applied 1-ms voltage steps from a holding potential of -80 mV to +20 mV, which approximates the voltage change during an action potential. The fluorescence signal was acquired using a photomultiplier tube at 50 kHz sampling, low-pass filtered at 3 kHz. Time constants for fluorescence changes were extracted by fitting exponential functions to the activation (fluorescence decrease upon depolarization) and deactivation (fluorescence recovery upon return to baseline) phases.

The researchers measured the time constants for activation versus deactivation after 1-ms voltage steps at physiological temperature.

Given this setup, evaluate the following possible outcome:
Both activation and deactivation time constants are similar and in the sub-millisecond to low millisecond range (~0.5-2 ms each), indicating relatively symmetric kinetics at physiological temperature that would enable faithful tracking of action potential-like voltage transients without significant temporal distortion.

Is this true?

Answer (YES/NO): NO